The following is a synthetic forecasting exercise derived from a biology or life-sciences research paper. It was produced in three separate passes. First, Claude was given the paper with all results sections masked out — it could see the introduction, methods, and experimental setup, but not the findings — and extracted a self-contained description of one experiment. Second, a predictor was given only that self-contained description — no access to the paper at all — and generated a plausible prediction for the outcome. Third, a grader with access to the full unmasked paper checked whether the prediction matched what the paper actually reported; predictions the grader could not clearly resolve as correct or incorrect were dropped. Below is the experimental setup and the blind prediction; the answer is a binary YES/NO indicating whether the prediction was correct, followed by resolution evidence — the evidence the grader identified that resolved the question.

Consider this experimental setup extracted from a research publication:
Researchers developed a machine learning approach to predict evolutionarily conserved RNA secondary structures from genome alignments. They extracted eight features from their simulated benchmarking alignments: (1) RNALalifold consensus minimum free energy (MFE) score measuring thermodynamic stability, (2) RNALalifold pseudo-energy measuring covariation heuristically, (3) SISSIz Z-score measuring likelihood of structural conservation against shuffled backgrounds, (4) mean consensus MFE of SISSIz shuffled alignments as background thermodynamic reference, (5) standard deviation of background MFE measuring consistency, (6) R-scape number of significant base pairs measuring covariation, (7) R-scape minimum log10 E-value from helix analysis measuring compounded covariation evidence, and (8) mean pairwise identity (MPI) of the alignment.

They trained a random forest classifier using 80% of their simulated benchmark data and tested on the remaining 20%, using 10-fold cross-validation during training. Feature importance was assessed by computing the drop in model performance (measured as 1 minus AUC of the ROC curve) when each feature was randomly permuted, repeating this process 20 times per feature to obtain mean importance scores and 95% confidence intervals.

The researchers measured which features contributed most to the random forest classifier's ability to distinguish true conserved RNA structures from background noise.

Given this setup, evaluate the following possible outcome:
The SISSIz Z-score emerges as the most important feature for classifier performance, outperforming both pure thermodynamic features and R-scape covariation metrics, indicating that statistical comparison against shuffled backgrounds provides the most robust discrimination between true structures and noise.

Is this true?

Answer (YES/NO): NO